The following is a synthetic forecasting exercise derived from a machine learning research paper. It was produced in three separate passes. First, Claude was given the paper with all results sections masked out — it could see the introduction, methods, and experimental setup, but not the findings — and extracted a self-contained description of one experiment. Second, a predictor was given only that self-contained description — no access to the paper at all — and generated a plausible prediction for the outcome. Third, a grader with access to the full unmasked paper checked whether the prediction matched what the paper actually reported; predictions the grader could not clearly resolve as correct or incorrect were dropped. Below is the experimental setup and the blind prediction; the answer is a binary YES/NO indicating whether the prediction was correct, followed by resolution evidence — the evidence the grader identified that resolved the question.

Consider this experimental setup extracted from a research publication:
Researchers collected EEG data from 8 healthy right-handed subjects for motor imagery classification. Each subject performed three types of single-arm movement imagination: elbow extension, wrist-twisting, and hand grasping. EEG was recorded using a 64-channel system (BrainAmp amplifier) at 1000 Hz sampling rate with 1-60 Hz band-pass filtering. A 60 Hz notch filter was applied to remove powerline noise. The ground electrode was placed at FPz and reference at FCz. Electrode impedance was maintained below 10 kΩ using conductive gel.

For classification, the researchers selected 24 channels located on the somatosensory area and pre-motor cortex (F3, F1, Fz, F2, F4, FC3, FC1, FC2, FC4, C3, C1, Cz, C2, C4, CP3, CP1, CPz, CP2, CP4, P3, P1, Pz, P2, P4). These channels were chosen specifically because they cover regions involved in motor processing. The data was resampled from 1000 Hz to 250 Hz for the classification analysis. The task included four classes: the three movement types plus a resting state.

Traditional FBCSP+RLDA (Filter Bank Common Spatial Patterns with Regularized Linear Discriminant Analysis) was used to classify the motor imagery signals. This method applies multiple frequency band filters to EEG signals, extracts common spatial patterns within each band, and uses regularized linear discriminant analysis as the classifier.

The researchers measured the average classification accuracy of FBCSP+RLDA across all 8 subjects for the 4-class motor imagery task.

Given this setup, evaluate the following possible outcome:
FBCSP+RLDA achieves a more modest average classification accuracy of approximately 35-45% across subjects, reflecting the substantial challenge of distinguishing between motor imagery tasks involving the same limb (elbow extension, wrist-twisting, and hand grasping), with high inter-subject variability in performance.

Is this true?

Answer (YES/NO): NO